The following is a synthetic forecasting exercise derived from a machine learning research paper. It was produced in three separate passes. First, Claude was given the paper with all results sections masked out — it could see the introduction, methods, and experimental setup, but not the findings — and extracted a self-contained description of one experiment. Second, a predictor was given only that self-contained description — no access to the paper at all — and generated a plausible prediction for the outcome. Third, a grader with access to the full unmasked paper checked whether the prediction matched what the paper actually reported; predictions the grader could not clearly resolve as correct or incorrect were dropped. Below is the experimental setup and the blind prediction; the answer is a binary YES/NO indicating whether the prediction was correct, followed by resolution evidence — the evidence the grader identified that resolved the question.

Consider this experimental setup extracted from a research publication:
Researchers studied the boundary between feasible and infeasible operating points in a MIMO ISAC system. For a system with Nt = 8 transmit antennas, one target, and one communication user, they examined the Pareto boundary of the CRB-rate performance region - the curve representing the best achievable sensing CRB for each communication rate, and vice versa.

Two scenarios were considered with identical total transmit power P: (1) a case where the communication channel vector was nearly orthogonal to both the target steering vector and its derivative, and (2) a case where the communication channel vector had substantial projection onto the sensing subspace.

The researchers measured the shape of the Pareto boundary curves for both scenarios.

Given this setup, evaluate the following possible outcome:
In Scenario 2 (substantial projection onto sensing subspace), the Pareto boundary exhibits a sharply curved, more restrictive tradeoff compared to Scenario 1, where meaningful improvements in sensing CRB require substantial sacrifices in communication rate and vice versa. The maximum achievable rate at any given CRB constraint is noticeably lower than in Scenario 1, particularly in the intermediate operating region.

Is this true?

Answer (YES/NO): NO